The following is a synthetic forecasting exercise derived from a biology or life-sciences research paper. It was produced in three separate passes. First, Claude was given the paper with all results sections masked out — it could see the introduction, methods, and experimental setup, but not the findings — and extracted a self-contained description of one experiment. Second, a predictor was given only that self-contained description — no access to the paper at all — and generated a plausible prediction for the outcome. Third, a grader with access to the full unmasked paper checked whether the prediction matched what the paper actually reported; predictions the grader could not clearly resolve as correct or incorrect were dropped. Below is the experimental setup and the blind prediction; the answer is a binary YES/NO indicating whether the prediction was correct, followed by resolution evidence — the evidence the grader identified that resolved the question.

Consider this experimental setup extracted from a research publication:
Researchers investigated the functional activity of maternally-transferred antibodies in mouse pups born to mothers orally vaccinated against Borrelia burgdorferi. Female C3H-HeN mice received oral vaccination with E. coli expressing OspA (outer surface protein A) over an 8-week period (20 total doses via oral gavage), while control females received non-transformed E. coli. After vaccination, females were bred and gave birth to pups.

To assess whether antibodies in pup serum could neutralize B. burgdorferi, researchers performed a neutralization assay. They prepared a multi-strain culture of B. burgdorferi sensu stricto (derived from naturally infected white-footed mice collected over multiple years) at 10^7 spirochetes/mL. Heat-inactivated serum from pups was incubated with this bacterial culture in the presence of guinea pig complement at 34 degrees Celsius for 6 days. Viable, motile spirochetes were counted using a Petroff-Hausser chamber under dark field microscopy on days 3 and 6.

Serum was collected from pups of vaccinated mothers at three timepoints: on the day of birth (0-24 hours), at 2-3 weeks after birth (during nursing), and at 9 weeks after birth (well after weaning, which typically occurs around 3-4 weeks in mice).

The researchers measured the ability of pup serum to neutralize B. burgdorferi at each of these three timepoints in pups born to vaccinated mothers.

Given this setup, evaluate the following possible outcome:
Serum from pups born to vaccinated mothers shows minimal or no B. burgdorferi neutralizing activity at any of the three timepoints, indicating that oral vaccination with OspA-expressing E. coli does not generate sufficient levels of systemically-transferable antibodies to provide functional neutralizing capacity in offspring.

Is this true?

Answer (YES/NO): NO